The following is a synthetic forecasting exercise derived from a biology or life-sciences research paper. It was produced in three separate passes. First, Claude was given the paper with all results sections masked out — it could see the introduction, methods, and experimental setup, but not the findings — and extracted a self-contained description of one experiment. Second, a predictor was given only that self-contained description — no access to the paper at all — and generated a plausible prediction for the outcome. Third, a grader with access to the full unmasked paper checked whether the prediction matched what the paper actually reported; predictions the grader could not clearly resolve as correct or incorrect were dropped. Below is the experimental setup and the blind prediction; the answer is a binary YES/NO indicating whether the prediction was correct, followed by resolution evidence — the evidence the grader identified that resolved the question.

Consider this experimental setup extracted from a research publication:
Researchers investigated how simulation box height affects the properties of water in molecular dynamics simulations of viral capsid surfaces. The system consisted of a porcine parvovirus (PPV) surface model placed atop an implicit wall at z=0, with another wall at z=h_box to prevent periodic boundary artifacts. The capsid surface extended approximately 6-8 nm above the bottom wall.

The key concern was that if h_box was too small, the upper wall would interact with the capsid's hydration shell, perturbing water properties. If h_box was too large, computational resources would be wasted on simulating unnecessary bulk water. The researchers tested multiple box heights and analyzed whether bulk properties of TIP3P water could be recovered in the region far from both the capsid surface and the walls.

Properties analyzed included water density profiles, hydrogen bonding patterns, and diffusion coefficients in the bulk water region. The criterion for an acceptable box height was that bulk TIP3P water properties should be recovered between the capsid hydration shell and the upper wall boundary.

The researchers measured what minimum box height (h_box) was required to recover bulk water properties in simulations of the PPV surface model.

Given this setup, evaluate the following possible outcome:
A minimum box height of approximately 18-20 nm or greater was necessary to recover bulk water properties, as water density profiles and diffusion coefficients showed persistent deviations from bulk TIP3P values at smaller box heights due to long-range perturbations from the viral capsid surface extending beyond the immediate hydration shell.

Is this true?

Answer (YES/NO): NO